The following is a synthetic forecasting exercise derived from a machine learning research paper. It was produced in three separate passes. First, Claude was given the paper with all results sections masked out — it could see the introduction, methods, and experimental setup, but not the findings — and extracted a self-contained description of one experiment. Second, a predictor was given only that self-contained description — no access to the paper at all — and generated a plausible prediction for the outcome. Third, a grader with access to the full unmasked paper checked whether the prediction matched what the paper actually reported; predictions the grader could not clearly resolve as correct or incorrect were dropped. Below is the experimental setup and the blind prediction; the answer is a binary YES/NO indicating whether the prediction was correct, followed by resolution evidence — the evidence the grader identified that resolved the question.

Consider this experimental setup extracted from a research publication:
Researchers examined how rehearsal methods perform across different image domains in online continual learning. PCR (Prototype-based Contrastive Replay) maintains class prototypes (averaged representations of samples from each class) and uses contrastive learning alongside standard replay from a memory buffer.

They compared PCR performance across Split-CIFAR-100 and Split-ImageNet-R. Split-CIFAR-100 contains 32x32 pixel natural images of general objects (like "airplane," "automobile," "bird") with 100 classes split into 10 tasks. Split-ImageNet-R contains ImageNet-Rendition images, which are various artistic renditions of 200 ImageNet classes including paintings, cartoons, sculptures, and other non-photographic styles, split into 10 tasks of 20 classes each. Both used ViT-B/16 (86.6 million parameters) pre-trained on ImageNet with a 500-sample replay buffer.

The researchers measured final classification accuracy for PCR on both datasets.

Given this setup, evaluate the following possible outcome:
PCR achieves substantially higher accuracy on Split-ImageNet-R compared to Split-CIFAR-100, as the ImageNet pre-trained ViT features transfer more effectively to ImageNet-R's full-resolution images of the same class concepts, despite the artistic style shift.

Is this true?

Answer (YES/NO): NO